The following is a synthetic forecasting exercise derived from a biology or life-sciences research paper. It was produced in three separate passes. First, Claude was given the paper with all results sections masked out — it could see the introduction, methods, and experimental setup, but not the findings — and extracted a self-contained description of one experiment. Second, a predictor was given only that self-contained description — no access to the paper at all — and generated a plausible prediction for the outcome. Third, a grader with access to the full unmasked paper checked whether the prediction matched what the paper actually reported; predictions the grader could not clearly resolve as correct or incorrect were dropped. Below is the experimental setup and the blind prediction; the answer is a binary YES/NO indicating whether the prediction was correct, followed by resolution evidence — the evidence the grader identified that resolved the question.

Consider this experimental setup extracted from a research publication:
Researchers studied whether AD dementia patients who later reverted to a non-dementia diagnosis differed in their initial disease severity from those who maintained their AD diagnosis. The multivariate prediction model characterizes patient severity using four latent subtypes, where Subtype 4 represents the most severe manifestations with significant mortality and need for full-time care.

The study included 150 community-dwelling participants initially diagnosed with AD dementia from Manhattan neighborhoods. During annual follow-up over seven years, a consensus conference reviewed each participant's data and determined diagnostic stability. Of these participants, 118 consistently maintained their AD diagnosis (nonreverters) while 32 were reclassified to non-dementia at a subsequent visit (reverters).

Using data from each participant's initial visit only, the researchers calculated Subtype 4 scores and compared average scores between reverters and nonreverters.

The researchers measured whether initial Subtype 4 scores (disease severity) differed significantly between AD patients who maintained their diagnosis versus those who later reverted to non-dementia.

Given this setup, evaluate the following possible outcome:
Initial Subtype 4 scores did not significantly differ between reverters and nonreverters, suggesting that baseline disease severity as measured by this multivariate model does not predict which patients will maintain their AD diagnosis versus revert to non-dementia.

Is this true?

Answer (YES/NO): NO